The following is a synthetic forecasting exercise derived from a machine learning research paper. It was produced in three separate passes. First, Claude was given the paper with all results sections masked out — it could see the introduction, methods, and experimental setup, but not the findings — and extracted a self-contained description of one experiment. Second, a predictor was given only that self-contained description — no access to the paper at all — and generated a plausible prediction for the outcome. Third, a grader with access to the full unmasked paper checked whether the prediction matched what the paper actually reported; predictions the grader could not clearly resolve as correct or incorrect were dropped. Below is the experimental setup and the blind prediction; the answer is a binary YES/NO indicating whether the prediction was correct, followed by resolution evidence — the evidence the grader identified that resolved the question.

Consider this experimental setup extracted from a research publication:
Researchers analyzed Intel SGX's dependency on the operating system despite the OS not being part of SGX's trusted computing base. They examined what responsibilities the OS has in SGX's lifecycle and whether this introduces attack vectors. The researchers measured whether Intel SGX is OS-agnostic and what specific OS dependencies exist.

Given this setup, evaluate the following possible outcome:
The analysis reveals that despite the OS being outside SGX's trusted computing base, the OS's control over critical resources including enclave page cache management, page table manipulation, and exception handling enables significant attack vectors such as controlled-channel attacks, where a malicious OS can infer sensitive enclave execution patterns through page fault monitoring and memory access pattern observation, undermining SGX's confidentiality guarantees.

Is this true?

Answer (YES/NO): YES